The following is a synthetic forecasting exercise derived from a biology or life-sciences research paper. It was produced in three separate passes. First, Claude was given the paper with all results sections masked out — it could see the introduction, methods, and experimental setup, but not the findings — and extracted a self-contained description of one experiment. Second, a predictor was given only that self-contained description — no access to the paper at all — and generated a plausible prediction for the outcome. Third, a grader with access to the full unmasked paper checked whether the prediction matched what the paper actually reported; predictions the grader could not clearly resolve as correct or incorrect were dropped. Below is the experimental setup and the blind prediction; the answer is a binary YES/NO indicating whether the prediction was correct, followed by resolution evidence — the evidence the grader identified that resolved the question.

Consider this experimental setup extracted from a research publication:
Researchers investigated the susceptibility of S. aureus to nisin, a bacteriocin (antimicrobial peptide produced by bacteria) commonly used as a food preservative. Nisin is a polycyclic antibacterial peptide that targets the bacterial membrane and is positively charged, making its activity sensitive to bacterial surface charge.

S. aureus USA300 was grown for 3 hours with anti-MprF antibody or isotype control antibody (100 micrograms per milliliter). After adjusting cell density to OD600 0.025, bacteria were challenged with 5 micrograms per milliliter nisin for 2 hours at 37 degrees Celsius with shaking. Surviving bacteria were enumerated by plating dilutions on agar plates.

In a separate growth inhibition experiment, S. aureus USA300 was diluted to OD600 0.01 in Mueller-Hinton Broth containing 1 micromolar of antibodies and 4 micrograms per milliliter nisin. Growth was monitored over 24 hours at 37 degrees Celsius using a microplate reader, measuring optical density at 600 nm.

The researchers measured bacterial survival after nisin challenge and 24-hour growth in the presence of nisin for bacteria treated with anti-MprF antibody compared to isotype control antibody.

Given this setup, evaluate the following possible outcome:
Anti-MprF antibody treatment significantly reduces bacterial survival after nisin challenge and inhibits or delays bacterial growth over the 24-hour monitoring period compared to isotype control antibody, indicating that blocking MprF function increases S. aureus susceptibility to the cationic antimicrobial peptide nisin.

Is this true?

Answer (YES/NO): YES